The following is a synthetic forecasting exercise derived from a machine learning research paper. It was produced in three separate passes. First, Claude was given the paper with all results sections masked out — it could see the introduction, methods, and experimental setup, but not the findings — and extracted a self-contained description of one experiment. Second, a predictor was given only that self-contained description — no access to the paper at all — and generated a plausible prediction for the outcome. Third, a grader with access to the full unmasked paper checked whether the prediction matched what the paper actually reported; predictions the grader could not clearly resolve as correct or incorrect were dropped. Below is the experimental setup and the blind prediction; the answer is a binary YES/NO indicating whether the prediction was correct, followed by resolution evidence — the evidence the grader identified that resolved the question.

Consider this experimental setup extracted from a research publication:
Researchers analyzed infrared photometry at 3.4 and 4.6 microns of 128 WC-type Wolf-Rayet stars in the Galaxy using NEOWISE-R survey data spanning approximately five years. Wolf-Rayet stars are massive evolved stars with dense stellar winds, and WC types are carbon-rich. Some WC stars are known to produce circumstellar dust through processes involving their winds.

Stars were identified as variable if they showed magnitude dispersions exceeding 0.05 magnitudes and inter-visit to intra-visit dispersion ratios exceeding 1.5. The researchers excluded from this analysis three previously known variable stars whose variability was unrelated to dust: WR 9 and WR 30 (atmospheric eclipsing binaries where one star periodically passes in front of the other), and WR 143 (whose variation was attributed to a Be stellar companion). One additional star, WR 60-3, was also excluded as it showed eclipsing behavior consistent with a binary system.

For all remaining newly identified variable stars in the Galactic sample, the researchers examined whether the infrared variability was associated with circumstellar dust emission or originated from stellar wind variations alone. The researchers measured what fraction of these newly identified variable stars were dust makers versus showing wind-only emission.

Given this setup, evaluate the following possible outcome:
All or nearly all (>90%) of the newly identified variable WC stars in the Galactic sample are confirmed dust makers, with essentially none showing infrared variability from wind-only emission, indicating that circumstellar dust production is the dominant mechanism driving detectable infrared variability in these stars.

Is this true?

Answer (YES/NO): YES